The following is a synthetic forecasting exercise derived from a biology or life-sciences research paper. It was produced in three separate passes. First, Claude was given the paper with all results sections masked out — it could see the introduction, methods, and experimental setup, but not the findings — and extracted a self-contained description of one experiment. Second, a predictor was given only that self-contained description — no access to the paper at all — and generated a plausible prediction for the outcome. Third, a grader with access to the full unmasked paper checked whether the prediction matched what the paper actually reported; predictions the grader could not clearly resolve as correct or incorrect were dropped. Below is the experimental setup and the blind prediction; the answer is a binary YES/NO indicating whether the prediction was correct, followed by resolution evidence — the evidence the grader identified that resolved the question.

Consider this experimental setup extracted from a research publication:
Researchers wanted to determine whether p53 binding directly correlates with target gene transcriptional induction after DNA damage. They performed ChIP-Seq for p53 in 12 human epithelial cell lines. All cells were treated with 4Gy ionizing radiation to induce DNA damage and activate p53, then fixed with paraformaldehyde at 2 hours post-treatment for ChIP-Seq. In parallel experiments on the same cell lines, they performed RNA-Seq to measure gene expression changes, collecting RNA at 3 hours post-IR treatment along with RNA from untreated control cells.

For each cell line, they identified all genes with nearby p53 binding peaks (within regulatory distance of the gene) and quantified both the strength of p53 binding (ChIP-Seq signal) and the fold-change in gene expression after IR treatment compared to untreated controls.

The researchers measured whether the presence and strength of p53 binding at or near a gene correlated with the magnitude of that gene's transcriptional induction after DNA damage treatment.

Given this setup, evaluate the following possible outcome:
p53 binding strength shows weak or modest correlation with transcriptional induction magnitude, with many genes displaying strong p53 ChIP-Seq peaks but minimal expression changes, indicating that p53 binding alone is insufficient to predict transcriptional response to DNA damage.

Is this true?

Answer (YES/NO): NO